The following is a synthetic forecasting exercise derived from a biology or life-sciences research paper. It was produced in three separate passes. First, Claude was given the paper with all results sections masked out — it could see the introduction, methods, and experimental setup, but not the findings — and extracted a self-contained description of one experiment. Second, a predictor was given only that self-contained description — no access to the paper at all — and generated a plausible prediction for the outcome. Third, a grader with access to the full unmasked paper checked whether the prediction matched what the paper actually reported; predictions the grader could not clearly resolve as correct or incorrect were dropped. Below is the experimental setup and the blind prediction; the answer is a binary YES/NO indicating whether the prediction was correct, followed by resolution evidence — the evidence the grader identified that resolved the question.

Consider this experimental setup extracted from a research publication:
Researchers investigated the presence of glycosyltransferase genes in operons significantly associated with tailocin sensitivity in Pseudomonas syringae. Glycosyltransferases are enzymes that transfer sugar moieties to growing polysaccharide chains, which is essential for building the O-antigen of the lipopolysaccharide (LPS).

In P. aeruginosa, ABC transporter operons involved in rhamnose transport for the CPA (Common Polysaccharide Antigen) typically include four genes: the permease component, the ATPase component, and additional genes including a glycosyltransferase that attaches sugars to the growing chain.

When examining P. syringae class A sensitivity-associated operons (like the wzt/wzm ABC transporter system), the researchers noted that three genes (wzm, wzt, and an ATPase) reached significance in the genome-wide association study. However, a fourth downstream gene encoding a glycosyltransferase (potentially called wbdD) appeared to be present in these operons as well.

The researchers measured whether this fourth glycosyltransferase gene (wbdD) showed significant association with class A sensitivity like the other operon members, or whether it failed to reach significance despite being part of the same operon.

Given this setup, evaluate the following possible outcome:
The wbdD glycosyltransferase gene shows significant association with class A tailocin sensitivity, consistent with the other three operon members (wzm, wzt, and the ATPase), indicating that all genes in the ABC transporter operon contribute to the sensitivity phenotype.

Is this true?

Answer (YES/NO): NO